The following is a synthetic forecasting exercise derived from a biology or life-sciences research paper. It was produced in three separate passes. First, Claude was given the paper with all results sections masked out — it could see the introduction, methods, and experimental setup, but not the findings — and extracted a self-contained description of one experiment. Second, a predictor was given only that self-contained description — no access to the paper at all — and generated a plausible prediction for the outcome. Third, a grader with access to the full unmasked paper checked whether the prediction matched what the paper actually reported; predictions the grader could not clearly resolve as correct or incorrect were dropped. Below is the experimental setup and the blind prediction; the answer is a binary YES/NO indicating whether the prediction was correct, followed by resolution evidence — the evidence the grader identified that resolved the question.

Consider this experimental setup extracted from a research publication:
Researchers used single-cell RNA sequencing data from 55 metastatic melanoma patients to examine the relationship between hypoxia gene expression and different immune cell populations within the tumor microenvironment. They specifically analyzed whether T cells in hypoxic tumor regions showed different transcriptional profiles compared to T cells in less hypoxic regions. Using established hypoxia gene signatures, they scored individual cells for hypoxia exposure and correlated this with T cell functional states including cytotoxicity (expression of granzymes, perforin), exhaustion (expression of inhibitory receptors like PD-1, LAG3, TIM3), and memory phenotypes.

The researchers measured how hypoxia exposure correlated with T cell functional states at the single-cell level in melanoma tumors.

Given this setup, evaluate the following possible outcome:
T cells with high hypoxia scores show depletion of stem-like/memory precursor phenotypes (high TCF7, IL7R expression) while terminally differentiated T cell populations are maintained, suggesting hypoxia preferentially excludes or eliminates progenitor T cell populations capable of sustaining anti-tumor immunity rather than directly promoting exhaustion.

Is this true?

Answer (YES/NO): NO